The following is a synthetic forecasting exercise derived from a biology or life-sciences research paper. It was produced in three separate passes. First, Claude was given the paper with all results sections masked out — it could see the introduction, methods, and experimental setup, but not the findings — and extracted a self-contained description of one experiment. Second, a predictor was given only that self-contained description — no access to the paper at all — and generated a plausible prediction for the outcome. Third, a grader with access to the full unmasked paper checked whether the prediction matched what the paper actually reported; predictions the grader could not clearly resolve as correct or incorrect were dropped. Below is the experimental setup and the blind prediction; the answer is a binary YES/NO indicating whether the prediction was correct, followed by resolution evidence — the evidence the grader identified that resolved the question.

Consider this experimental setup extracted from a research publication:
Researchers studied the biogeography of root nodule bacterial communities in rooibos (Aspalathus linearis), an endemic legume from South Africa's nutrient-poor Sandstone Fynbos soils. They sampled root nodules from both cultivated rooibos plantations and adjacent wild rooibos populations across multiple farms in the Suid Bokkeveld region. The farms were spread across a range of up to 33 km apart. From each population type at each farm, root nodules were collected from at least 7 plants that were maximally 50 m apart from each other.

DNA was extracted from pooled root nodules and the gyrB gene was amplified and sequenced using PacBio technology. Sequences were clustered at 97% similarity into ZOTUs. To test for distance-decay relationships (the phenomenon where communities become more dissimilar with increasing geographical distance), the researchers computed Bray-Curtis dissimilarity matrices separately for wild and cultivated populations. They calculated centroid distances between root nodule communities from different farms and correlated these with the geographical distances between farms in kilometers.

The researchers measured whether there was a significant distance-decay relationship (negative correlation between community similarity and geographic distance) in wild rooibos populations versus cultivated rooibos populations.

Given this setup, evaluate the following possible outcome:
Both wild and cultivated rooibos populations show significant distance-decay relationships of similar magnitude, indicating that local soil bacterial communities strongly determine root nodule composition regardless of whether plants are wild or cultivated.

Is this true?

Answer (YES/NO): NO